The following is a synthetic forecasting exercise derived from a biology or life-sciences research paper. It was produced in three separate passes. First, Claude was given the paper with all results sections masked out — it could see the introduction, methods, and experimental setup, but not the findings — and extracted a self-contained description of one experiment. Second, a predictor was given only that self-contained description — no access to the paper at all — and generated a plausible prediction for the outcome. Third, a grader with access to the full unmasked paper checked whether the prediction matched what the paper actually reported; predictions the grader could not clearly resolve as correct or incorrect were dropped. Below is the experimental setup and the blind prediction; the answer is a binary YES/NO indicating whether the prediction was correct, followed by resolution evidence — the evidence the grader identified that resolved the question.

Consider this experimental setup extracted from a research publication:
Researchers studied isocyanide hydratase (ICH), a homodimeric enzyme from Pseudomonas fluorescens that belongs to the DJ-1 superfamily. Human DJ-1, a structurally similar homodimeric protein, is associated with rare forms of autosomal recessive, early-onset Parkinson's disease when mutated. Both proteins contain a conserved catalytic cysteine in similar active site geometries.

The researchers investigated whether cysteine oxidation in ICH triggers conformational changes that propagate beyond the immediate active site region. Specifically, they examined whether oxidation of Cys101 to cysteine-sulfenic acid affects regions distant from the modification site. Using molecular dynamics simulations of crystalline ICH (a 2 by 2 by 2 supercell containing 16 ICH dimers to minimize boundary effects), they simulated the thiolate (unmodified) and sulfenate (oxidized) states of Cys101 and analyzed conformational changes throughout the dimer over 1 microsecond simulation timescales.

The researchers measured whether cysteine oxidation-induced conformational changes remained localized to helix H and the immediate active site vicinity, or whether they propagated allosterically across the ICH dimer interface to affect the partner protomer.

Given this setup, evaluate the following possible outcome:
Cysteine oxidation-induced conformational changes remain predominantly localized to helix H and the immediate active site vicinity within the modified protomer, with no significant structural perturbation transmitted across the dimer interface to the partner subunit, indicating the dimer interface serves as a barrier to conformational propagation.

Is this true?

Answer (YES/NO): NO